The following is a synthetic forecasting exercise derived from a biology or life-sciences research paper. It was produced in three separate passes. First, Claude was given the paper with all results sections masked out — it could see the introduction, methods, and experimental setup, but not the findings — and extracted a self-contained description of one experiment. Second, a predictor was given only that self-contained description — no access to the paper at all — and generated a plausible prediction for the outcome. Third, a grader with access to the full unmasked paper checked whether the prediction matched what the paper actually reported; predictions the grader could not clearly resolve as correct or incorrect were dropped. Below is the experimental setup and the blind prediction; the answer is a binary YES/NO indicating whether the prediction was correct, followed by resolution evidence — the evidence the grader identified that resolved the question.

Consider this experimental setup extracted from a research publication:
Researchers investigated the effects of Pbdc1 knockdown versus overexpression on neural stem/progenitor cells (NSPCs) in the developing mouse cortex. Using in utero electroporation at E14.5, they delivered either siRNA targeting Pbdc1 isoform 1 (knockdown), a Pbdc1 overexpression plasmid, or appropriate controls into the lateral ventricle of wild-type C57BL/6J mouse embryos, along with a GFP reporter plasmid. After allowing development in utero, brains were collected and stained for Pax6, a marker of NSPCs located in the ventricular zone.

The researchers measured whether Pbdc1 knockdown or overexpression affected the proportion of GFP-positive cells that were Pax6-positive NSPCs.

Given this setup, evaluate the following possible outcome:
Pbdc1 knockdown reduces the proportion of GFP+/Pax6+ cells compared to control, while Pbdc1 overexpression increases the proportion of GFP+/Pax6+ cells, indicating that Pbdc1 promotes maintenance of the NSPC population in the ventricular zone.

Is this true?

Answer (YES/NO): NO